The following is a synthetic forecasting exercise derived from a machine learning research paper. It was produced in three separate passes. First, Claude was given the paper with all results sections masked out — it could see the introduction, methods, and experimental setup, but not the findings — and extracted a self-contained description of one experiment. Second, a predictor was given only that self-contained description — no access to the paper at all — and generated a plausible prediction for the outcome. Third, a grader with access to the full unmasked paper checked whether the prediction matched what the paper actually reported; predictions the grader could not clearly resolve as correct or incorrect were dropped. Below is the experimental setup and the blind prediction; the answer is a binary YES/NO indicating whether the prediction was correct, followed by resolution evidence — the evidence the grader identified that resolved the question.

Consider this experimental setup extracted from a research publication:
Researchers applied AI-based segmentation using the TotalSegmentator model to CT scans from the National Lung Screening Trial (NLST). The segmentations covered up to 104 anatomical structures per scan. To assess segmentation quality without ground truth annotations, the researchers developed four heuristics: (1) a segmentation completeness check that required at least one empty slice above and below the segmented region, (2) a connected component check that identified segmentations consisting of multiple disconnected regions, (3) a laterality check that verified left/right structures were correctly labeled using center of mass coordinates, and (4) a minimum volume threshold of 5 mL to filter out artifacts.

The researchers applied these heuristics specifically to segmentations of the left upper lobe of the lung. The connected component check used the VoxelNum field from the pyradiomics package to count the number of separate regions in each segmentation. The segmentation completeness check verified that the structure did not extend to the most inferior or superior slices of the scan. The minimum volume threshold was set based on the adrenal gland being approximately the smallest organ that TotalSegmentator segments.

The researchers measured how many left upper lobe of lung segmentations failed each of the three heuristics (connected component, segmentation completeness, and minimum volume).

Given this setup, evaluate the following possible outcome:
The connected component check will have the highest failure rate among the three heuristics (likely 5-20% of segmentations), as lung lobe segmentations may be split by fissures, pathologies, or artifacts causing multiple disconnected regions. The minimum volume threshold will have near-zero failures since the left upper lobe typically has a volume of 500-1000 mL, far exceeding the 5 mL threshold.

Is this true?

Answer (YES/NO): YES